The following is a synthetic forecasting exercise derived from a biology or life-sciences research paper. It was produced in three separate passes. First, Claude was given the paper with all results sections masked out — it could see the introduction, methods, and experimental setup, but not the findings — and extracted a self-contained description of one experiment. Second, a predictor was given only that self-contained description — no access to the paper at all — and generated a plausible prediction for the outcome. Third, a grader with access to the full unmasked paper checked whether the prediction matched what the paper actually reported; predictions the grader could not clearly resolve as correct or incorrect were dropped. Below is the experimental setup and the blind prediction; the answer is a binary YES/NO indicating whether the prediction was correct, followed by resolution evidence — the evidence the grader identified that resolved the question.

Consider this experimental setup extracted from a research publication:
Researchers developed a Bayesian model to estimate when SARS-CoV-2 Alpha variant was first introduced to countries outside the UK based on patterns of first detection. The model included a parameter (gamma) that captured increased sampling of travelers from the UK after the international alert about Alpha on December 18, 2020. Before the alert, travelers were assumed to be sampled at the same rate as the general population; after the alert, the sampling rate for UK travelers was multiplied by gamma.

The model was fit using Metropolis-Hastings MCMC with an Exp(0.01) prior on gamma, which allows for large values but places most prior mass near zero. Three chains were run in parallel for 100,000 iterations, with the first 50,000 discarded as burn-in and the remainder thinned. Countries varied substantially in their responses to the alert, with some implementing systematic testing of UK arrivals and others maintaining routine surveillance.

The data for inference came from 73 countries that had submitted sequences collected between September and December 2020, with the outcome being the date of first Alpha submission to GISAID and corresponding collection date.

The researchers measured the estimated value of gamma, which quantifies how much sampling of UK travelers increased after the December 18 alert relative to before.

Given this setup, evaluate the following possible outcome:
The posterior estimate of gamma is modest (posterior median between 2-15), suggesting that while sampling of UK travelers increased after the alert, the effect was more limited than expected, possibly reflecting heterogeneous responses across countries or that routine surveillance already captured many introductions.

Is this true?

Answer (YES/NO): NO